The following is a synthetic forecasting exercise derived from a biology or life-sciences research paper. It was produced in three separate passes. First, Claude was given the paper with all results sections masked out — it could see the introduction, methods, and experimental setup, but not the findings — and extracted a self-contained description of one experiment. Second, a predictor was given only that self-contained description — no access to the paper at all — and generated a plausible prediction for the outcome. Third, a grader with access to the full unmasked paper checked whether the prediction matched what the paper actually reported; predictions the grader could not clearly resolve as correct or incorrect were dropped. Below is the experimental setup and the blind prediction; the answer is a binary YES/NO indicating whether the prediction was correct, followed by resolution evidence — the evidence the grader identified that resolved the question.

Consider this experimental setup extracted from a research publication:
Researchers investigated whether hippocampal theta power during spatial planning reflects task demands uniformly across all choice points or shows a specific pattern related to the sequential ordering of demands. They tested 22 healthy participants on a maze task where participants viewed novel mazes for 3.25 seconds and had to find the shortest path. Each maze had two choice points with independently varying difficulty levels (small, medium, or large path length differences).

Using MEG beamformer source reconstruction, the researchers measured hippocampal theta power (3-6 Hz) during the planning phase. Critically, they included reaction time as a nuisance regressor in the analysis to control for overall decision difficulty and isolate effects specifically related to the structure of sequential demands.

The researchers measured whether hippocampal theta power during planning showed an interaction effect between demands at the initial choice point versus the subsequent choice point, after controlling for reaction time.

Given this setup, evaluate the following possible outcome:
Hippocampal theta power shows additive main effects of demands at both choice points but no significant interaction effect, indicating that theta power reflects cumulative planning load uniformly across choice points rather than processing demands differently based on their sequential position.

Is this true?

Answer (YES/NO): NO